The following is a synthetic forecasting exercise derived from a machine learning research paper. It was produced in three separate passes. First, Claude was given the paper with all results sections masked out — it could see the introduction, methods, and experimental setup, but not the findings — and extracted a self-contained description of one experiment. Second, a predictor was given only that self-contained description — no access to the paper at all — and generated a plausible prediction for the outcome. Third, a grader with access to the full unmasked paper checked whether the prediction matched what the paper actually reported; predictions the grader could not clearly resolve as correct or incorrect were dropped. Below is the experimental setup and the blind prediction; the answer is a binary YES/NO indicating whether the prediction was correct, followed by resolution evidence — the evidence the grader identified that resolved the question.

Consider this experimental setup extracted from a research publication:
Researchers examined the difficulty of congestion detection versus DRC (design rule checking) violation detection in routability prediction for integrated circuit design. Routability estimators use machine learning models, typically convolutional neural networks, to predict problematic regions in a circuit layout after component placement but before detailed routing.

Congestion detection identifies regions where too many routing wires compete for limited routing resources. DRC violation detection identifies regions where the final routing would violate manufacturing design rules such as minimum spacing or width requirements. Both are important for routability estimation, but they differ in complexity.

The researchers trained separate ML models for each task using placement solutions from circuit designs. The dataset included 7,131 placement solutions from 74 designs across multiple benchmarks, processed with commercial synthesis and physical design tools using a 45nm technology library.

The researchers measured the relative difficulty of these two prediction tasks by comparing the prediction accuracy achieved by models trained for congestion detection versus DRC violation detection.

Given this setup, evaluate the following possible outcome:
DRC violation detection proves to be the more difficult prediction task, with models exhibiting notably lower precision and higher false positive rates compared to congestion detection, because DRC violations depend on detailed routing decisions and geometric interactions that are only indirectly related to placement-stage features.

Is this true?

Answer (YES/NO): NO